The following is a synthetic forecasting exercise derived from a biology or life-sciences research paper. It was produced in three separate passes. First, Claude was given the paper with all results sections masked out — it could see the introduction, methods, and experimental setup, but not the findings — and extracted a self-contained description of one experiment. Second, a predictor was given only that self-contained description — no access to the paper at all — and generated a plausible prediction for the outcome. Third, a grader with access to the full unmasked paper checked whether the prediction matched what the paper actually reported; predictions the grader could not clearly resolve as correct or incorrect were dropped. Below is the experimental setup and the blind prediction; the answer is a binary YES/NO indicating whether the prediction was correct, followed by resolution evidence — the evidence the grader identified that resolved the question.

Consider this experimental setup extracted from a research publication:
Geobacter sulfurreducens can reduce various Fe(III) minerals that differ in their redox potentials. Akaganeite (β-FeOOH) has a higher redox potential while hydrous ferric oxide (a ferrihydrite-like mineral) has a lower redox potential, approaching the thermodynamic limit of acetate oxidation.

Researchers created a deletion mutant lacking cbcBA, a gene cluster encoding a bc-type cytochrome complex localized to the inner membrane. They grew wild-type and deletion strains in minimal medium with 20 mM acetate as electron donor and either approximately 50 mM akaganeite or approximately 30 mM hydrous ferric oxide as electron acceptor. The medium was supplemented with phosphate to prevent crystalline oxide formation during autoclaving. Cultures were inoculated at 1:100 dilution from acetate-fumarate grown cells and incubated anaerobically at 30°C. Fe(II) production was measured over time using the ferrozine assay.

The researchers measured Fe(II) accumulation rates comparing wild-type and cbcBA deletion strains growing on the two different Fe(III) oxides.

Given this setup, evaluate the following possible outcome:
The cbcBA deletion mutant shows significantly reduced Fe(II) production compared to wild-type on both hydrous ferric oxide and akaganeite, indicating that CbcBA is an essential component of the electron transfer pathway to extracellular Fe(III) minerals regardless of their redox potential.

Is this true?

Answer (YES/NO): NO